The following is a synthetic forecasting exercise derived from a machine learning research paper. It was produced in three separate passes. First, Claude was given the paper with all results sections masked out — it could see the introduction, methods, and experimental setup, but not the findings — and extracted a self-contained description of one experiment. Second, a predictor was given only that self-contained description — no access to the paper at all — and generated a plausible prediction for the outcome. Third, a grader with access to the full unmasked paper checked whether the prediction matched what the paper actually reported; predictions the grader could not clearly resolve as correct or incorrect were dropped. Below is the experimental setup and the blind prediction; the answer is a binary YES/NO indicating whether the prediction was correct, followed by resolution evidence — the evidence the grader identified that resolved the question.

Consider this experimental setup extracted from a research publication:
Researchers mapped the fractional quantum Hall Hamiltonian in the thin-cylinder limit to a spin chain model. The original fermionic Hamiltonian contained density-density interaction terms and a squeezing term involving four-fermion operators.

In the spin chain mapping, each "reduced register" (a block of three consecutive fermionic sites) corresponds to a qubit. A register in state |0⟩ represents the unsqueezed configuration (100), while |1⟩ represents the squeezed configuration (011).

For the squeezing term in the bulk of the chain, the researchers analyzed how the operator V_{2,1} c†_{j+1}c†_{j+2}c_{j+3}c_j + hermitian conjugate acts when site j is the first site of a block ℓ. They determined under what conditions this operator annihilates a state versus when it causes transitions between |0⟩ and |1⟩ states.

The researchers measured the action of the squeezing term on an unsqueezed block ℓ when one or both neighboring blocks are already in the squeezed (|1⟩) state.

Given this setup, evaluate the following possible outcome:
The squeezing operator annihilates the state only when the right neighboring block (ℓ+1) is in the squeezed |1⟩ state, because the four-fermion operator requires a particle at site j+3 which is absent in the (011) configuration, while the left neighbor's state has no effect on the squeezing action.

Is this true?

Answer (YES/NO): NO